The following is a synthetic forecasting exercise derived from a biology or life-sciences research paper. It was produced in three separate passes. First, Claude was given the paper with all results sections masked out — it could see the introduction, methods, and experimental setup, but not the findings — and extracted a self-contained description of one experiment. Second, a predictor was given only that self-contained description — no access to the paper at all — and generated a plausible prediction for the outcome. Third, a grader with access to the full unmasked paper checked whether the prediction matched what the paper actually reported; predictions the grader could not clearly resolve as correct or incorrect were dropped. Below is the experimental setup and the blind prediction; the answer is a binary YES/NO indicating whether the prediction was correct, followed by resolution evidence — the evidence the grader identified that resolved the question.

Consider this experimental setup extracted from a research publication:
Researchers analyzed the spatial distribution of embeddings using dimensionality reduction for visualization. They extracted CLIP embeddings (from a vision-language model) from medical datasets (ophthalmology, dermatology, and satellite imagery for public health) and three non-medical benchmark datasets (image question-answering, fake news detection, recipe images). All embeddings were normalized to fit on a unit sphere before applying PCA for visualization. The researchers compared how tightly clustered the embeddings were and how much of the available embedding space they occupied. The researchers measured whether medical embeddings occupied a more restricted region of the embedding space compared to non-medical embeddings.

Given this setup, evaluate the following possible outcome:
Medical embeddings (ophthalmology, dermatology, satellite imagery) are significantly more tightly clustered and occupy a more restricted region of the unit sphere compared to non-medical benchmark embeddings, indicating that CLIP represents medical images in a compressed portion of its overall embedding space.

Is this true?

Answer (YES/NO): YES